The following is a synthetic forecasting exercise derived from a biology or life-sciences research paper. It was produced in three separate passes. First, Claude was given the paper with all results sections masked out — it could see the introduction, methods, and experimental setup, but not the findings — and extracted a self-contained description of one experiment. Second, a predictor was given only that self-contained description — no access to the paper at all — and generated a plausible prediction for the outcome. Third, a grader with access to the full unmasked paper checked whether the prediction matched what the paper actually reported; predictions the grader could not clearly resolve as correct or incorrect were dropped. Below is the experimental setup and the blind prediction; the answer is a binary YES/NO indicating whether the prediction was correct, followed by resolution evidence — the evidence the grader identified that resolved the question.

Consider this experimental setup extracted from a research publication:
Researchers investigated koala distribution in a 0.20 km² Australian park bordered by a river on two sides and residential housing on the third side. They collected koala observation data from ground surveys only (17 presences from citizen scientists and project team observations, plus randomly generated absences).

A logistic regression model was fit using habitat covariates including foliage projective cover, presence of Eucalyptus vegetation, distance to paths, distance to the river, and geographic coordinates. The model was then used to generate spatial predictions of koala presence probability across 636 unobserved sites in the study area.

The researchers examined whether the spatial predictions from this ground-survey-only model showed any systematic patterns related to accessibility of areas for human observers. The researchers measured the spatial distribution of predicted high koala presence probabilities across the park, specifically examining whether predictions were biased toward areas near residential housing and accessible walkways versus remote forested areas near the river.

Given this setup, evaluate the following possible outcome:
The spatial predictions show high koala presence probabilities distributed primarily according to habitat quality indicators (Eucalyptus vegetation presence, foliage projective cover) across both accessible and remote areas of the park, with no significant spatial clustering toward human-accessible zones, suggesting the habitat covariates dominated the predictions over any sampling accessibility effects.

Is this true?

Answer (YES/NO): NO